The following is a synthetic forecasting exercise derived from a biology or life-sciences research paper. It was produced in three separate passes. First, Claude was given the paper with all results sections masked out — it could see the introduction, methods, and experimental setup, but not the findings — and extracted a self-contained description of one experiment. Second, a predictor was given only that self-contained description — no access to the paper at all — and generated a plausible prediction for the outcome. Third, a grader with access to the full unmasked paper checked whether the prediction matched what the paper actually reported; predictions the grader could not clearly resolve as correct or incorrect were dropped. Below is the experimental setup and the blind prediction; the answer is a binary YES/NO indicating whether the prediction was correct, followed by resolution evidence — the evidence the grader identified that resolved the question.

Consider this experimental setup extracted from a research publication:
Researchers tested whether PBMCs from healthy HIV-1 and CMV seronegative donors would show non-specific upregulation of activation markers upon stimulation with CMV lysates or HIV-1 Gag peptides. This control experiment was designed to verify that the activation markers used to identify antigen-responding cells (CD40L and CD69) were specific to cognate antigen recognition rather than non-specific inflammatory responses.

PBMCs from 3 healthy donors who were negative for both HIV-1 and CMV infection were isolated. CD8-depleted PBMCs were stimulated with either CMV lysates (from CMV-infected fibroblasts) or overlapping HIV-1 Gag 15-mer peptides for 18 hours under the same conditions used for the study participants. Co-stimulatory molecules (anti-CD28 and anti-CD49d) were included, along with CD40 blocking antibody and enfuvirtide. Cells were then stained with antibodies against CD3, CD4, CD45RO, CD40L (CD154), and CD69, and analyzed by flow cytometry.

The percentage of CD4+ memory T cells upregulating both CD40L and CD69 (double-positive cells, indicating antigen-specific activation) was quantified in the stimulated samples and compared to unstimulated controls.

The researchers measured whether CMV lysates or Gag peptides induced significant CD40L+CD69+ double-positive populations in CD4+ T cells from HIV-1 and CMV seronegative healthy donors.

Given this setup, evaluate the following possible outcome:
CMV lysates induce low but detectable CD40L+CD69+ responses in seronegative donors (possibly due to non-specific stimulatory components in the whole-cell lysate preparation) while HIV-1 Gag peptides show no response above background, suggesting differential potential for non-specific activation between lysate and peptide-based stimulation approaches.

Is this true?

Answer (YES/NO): NO